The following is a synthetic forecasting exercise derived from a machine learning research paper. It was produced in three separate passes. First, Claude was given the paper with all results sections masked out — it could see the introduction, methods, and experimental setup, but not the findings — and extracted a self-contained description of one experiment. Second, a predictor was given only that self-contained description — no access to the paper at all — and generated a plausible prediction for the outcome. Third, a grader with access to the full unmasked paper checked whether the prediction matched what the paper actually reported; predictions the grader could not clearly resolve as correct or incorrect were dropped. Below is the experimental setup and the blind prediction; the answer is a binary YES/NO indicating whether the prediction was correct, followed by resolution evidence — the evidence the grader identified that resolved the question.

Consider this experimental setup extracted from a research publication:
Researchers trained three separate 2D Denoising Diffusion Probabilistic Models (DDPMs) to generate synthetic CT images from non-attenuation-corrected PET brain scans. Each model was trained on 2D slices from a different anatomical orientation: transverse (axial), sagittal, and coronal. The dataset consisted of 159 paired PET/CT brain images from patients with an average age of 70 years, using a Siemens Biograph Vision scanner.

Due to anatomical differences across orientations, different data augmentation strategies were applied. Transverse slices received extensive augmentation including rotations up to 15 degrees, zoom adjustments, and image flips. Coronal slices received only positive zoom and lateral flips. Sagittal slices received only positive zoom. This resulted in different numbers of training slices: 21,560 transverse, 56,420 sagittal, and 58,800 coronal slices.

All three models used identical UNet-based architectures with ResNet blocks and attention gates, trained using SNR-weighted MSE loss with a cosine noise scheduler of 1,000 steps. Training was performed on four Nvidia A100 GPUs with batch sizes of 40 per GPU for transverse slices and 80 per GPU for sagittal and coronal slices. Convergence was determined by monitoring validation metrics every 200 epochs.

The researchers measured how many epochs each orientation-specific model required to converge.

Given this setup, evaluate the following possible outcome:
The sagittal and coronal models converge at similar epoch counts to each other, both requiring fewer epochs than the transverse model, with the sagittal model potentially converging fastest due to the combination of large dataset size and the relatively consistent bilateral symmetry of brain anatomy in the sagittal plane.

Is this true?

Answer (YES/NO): NO